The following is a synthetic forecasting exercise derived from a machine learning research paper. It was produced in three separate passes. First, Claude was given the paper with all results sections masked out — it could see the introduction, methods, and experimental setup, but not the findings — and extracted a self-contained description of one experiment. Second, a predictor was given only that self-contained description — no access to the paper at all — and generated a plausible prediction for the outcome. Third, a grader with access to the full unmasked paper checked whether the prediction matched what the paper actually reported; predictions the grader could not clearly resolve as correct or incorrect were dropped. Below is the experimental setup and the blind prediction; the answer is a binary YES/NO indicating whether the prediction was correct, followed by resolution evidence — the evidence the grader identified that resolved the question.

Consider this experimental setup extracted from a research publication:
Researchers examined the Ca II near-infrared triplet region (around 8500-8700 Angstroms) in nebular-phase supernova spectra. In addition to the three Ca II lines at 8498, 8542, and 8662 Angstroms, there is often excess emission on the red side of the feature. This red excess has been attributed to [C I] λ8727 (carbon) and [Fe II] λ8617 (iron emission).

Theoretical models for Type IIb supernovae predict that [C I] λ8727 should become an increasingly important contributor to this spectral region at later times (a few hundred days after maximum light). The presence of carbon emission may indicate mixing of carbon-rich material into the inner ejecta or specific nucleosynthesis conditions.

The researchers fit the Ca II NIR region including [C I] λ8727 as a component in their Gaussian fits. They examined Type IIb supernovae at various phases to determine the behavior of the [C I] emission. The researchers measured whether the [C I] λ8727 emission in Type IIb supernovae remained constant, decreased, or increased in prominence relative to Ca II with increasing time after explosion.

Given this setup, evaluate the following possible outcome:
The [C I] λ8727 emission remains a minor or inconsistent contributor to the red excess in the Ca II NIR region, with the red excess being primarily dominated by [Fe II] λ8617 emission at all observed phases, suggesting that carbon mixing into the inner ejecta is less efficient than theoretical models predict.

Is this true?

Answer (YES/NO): NO